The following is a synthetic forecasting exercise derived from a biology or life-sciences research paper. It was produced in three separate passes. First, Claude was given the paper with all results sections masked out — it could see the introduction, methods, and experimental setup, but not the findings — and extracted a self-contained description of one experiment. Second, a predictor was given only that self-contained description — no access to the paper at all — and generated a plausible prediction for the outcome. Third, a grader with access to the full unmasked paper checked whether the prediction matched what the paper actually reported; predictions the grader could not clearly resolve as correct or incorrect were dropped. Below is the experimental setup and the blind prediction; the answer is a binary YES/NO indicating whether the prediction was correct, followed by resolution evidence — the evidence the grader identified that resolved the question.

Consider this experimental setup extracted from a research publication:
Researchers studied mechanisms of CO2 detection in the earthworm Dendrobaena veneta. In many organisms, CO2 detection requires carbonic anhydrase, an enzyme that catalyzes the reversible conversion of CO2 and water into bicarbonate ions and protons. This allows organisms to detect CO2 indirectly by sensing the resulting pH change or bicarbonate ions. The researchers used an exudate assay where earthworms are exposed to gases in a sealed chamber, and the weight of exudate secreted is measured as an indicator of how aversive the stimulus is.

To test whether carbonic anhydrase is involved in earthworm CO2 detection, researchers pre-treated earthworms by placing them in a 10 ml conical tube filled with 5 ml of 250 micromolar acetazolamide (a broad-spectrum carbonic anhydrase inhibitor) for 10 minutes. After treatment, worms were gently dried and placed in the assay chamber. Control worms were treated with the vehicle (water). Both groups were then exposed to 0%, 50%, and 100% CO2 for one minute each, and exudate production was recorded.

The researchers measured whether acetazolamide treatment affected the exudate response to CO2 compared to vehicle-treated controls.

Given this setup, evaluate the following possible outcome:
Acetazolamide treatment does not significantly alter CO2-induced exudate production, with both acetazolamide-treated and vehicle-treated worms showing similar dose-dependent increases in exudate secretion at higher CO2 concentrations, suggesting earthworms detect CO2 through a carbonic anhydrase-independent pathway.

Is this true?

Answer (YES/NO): NO